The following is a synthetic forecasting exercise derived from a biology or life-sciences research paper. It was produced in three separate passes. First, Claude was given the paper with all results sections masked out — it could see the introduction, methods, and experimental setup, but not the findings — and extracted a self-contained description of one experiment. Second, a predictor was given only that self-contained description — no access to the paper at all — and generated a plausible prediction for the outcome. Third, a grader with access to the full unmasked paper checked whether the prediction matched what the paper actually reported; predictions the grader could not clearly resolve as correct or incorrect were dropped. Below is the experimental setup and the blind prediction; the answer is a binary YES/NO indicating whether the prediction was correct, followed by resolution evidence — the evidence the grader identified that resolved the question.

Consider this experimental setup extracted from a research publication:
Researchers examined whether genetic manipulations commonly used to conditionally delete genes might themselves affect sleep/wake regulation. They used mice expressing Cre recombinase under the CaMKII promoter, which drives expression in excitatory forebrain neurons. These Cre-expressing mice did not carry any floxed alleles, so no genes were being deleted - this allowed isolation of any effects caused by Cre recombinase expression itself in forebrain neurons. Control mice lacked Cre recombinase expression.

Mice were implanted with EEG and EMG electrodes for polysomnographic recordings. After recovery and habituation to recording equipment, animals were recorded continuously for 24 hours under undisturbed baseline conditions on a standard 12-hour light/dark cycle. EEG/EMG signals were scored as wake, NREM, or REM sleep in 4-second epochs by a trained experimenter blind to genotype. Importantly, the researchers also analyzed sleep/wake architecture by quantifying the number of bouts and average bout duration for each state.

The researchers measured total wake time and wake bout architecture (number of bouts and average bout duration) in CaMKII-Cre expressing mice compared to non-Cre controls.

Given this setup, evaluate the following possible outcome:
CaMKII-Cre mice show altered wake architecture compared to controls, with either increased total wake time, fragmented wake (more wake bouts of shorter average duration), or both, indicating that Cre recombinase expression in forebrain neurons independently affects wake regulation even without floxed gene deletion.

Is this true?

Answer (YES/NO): NO